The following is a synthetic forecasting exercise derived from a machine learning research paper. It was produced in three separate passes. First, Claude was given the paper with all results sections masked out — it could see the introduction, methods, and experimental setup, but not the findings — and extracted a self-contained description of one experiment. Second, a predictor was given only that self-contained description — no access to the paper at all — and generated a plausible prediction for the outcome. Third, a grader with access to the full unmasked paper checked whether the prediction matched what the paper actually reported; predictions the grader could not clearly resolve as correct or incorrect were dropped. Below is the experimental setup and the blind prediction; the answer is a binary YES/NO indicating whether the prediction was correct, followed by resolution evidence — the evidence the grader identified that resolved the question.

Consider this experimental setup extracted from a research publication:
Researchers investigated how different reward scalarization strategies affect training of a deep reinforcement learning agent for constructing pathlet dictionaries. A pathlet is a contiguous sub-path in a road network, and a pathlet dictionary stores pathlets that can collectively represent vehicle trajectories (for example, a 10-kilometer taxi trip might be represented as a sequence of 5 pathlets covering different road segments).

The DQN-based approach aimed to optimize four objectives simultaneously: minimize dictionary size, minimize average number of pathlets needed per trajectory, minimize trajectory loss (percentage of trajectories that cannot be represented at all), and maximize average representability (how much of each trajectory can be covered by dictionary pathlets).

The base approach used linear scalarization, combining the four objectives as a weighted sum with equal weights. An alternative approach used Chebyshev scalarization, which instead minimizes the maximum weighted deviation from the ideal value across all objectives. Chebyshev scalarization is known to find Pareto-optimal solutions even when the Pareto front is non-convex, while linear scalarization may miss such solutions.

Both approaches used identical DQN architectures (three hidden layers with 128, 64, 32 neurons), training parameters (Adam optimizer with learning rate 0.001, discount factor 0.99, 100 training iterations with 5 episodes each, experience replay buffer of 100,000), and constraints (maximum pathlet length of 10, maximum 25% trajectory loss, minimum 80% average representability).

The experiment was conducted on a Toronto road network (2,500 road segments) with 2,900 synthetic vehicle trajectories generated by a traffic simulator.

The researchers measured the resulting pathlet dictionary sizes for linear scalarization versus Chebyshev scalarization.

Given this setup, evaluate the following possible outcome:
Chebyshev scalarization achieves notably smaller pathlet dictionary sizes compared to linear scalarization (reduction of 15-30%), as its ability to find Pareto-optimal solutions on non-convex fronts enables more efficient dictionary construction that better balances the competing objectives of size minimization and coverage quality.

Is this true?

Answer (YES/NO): NO